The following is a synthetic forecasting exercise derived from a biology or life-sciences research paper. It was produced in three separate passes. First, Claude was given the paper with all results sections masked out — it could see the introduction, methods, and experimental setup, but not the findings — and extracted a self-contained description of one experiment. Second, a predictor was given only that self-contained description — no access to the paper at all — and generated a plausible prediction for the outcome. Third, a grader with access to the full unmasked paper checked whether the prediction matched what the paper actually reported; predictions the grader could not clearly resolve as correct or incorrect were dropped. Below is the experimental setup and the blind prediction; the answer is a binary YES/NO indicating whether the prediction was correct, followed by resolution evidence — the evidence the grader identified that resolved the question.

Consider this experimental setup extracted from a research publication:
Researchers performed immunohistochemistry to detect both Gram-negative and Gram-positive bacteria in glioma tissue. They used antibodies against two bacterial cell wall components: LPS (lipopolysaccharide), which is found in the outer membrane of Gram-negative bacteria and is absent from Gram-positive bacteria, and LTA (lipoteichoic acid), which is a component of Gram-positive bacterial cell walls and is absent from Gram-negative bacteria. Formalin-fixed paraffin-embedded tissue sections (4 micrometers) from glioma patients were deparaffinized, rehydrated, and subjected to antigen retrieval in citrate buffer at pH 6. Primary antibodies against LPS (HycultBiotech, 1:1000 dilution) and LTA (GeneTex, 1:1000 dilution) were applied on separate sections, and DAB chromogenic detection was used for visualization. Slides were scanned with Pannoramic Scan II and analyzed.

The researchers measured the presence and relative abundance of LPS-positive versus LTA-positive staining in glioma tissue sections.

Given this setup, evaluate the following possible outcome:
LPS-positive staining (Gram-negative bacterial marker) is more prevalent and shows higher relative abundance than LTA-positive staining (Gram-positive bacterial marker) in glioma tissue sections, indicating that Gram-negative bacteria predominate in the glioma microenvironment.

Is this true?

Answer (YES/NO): YES